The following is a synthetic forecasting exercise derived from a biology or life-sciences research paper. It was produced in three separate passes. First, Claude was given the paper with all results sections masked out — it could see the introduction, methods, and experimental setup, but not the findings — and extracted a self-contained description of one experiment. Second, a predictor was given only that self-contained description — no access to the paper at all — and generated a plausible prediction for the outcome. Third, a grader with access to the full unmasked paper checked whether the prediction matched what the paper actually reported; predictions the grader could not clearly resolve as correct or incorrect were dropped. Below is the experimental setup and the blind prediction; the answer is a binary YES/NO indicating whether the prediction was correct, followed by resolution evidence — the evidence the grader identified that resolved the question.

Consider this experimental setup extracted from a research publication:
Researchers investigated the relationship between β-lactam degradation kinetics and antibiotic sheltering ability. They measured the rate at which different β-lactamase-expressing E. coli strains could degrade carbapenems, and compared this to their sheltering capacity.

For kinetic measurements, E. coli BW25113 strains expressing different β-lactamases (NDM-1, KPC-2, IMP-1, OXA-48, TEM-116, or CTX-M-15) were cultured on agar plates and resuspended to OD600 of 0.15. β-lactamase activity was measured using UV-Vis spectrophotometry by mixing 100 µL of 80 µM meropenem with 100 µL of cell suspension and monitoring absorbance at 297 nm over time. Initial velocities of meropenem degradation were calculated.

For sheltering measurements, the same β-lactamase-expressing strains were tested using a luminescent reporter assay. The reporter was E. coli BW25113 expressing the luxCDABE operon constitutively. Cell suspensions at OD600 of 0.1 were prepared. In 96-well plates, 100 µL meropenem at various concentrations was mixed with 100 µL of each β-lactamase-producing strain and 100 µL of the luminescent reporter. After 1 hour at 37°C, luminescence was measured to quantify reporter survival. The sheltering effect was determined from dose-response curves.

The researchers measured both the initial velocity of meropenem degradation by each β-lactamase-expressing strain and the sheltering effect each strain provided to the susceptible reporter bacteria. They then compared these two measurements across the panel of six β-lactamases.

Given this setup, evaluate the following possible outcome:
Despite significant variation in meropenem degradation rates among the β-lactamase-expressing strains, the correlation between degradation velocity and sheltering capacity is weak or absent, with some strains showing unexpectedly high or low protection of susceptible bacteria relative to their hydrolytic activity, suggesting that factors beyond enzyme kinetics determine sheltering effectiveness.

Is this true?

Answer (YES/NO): NO